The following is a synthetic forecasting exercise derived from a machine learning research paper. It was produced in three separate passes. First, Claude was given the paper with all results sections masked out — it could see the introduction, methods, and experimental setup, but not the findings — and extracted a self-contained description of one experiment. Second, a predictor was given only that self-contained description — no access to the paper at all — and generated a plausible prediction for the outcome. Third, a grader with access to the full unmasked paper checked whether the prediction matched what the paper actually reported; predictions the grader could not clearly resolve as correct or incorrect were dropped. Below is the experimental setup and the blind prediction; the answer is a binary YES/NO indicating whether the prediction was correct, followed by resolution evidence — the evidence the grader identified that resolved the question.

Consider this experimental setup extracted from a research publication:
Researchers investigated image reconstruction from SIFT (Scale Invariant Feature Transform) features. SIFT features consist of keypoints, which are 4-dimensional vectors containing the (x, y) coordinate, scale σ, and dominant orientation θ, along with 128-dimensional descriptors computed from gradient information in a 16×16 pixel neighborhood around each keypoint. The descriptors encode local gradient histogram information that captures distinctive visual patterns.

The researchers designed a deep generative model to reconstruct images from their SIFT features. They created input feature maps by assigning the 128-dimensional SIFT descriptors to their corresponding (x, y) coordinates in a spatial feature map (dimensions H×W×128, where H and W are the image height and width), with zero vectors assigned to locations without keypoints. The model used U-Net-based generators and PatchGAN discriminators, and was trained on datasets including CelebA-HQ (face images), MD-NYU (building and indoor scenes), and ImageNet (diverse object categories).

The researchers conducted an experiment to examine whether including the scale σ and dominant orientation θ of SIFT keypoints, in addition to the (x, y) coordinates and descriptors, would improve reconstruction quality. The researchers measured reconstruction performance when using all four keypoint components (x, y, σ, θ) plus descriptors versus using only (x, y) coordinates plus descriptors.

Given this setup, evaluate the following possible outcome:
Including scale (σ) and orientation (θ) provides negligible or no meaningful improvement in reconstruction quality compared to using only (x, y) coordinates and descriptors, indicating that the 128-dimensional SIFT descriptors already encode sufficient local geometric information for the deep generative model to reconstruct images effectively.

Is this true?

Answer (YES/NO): YES